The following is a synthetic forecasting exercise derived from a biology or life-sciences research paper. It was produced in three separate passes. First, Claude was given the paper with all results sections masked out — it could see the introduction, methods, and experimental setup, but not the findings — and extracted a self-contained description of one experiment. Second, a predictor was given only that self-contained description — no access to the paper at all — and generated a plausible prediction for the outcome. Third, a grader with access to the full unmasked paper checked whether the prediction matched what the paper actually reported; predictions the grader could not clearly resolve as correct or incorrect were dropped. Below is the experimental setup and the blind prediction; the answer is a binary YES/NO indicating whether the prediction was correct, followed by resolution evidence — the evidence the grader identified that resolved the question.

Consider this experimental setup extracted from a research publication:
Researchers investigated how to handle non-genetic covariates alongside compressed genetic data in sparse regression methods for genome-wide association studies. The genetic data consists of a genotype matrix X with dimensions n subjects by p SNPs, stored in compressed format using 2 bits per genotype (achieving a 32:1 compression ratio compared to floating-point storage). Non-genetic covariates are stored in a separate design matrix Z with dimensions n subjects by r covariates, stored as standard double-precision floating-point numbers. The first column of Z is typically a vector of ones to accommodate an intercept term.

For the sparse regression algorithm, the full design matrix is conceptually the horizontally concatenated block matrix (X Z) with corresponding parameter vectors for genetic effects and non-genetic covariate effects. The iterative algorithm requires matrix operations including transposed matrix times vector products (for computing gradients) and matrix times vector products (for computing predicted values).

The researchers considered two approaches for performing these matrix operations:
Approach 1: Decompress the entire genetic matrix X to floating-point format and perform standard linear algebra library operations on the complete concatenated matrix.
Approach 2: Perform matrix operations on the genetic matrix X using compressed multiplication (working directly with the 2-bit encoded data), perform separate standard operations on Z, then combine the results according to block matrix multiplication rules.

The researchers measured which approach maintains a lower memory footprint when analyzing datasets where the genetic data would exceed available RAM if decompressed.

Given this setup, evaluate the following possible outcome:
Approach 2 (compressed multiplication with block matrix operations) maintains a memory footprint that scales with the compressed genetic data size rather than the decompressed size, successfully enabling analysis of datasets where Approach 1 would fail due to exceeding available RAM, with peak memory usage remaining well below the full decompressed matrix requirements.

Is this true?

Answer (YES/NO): YES